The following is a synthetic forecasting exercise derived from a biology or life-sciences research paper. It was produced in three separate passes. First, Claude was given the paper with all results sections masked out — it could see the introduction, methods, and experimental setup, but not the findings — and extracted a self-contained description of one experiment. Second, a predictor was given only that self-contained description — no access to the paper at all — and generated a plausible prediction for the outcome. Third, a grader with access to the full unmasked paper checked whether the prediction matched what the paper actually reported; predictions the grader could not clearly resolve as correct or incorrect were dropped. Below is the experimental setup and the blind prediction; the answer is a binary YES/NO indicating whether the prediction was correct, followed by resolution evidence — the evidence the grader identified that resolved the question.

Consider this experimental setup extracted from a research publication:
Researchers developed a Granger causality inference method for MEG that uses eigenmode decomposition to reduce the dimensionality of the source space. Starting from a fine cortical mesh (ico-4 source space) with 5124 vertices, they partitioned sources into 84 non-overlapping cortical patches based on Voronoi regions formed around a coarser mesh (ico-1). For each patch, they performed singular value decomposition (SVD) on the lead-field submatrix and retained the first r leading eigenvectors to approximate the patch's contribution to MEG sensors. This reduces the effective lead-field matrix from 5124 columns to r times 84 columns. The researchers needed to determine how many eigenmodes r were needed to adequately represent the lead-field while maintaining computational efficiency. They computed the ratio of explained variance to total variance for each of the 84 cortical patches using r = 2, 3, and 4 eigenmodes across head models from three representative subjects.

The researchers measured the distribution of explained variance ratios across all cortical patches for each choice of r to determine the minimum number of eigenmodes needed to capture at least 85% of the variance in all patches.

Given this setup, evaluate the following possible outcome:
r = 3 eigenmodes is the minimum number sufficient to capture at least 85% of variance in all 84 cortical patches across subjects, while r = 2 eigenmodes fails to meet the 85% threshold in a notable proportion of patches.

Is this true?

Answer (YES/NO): NO